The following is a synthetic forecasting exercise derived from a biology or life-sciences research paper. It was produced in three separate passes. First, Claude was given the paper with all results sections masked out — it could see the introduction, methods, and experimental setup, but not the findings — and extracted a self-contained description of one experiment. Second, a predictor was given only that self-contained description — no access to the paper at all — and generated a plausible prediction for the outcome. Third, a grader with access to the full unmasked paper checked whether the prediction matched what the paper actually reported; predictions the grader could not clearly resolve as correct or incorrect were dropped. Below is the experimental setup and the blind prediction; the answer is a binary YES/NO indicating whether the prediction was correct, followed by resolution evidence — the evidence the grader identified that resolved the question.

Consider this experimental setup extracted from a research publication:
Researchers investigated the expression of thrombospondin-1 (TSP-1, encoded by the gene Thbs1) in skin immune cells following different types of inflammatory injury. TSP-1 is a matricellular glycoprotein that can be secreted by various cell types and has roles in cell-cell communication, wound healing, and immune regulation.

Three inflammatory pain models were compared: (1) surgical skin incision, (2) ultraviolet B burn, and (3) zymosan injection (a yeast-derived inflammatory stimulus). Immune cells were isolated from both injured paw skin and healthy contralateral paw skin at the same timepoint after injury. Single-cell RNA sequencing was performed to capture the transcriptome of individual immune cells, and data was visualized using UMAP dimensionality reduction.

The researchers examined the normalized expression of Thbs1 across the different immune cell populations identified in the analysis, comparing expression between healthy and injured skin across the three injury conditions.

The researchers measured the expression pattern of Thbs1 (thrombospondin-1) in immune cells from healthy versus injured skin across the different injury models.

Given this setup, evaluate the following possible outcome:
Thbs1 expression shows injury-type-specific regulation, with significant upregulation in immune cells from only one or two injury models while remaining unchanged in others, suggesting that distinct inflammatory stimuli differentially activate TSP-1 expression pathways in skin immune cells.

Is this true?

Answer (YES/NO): NO